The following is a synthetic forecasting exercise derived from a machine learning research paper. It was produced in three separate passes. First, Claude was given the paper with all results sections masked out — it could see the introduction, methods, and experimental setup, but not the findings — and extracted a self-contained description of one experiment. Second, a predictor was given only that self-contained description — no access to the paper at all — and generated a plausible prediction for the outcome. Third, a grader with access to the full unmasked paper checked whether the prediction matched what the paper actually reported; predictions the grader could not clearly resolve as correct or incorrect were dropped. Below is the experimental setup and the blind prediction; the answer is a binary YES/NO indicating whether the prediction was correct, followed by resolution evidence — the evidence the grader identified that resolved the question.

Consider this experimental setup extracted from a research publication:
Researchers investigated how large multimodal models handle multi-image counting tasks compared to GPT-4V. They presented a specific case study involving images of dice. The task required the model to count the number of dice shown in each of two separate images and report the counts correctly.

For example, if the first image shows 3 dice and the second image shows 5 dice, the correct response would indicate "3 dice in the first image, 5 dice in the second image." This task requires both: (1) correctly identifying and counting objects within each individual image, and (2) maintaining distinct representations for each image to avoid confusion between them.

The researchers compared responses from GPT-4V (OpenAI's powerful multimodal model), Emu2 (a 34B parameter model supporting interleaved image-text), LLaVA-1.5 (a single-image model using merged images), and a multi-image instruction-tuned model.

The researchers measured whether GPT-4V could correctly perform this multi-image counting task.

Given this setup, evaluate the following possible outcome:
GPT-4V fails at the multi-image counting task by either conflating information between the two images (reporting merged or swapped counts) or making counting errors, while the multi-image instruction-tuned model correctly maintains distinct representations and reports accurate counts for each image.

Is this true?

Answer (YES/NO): YES